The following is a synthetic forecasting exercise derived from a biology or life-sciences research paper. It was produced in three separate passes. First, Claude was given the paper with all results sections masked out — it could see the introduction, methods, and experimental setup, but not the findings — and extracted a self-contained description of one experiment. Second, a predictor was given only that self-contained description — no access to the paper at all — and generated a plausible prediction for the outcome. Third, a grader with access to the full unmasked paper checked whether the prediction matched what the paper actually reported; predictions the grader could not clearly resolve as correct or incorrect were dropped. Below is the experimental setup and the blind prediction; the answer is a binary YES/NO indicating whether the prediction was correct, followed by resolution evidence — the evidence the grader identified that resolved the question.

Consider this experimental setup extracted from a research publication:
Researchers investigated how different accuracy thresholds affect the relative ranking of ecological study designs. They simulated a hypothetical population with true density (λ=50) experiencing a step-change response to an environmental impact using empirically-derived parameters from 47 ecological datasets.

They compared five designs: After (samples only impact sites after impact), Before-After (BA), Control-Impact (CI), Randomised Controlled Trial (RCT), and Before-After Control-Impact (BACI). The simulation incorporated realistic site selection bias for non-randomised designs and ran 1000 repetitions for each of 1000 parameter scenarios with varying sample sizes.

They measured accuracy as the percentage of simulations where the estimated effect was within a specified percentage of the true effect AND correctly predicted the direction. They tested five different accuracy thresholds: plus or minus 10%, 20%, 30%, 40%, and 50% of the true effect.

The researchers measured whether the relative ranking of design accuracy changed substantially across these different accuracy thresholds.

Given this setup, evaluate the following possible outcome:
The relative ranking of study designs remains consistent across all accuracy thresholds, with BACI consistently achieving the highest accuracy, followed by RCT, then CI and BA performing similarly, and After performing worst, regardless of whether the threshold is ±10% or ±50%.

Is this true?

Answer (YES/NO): NO